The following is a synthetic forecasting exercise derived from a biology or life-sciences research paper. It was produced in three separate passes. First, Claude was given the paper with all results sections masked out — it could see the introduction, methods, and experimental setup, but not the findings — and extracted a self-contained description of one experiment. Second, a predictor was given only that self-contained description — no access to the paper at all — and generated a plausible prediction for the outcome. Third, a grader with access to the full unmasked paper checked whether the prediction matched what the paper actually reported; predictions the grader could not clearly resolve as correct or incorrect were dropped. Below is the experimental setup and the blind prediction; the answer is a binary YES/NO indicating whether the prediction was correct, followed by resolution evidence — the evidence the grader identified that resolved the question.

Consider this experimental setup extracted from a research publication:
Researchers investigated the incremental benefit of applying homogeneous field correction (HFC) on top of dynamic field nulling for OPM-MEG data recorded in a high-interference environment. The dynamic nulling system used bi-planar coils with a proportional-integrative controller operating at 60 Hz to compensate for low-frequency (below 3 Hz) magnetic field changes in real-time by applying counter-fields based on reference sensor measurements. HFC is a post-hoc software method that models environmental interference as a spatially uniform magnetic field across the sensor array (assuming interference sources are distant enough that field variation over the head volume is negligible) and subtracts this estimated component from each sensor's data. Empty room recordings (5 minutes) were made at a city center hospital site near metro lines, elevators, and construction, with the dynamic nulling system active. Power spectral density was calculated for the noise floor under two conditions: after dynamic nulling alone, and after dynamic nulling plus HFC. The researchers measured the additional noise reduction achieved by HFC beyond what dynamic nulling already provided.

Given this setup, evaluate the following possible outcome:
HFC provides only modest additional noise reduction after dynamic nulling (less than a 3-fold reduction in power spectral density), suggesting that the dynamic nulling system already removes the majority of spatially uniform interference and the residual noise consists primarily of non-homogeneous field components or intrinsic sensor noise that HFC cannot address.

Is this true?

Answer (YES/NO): NO